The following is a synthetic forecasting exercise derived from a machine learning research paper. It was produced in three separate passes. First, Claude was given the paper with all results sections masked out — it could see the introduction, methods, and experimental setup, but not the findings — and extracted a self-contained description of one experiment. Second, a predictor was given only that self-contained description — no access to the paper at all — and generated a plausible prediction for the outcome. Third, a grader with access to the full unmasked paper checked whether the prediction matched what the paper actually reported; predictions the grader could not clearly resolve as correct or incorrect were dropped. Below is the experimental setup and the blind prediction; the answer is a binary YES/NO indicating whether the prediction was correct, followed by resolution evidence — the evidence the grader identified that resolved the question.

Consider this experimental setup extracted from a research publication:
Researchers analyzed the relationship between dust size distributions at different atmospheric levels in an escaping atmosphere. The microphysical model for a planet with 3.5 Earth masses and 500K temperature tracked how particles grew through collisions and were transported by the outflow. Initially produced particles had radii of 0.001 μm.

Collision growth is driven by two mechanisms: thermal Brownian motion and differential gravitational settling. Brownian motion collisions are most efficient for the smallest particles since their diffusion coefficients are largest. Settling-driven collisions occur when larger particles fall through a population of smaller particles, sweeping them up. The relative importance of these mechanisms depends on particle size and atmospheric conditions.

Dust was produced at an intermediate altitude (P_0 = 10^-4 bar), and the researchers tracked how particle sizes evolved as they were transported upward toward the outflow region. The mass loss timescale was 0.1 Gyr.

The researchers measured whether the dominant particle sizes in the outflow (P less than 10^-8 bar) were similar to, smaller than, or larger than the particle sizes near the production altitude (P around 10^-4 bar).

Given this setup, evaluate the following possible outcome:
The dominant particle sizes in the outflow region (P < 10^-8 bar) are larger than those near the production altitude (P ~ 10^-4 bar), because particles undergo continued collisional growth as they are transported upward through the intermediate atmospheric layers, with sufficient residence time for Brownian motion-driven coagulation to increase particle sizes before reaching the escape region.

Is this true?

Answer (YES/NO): NO